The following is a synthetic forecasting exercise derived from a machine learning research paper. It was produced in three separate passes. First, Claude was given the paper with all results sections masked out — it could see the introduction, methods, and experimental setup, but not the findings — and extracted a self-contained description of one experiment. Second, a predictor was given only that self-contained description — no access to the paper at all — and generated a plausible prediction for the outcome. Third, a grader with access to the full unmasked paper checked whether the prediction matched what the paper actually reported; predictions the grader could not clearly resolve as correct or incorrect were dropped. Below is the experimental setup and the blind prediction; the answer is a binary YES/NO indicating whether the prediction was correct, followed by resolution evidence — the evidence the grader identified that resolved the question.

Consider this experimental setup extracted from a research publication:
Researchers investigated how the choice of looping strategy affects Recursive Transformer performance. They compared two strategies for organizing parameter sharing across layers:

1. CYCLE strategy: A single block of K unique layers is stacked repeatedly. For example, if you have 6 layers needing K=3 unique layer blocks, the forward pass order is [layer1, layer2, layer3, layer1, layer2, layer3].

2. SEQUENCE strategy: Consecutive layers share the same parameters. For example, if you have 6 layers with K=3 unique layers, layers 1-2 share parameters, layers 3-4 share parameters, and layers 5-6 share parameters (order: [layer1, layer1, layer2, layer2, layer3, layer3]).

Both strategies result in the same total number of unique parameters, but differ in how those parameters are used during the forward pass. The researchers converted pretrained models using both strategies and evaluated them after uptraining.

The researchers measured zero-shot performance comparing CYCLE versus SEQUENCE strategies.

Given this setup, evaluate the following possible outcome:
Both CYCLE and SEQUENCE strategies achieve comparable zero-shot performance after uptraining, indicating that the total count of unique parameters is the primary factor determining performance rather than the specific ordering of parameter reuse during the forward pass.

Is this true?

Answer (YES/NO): NO